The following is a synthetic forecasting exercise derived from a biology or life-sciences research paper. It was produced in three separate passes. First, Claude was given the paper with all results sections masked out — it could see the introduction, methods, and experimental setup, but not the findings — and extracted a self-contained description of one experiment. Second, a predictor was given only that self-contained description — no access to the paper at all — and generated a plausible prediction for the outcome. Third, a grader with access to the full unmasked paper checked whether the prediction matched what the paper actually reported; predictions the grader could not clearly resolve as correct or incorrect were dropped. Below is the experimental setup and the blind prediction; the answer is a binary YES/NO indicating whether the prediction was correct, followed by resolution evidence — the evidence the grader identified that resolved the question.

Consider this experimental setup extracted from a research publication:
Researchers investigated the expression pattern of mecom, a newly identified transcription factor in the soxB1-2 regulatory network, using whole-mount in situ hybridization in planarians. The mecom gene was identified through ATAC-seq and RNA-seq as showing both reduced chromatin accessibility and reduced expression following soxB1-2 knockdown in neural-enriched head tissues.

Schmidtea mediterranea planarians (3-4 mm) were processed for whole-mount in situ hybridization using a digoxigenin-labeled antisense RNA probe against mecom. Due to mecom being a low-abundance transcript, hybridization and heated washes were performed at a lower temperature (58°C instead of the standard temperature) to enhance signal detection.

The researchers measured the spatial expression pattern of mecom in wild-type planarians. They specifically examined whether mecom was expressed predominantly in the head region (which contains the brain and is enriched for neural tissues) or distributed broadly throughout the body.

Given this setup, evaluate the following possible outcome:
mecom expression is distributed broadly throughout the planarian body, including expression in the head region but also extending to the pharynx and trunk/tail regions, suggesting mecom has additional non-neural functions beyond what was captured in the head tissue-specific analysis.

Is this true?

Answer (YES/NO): NO